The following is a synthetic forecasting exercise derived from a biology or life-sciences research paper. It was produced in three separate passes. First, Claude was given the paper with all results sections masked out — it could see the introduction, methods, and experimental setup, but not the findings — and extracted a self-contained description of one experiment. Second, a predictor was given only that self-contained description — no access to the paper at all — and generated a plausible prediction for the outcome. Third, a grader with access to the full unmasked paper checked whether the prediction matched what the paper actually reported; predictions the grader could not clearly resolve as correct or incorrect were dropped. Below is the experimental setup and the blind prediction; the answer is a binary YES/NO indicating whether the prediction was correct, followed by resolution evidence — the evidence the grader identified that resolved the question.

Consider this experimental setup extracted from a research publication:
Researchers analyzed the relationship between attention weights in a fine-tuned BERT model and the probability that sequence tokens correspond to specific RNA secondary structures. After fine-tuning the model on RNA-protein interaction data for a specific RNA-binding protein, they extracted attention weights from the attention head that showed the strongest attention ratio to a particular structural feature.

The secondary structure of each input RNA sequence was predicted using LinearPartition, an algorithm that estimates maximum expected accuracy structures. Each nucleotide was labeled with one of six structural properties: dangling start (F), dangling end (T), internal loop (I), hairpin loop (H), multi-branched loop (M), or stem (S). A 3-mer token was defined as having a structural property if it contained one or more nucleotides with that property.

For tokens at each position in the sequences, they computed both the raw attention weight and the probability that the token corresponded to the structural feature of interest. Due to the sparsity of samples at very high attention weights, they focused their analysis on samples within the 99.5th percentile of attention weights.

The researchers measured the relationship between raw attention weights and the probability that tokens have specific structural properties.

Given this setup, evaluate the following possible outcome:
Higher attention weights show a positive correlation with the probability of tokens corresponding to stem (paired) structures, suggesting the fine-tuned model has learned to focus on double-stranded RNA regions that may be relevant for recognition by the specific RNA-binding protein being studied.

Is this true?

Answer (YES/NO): NO